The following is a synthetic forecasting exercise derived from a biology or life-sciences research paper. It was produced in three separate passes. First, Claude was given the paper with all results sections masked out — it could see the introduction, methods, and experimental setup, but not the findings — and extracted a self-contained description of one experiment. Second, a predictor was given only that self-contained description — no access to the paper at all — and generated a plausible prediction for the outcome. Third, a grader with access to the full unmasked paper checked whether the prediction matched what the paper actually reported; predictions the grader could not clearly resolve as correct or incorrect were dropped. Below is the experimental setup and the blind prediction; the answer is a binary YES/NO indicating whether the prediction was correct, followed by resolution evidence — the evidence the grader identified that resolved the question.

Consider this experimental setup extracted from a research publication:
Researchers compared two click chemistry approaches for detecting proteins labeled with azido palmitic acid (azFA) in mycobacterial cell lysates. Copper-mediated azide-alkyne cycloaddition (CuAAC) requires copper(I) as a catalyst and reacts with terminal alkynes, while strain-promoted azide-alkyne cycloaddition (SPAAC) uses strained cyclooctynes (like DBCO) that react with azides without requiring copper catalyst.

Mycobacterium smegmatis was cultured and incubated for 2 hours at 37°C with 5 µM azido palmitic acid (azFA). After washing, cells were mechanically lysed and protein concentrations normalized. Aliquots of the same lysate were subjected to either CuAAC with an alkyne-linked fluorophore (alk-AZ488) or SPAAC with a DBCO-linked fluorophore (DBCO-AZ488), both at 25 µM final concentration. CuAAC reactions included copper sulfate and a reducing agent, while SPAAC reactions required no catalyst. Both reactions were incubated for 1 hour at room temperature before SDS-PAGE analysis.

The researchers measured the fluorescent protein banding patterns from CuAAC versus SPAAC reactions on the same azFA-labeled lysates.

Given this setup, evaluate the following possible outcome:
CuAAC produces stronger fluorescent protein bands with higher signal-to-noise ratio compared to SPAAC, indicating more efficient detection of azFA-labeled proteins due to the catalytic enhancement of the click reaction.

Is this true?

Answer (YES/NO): NO